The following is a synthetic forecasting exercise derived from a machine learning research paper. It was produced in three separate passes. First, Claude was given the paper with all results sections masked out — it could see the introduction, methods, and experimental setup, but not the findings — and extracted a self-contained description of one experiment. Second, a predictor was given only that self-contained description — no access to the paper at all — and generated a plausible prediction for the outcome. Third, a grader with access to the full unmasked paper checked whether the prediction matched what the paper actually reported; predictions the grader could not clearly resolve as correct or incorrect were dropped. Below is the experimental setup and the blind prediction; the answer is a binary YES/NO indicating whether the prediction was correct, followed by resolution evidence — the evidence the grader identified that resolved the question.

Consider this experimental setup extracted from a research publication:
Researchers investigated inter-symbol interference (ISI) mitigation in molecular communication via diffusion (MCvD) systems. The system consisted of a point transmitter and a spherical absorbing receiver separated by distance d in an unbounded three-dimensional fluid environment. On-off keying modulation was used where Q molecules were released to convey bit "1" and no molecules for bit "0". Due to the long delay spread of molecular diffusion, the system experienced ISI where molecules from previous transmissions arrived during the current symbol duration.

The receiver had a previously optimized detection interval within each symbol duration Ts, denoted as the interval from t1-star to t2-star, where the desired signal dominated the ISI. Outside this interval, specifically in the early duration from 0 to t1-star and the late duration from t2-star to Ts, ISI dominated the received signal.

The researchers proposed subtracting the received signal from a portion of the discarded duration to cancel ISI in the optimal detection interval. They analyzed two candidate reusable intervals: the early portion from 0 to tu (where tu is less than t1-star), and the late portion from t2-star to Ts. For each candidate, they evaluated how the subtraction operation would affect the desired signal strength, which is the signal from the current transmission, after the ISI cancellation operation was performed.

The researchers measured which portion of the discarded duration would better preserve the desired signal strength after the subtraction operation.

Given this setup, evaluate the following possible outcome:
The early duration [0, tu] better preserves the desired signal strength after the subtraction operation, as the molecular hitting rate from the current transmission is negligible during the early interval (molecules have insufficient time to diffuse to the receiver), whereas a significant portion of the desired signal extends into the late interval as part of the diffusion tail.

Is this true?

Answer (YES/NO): YES